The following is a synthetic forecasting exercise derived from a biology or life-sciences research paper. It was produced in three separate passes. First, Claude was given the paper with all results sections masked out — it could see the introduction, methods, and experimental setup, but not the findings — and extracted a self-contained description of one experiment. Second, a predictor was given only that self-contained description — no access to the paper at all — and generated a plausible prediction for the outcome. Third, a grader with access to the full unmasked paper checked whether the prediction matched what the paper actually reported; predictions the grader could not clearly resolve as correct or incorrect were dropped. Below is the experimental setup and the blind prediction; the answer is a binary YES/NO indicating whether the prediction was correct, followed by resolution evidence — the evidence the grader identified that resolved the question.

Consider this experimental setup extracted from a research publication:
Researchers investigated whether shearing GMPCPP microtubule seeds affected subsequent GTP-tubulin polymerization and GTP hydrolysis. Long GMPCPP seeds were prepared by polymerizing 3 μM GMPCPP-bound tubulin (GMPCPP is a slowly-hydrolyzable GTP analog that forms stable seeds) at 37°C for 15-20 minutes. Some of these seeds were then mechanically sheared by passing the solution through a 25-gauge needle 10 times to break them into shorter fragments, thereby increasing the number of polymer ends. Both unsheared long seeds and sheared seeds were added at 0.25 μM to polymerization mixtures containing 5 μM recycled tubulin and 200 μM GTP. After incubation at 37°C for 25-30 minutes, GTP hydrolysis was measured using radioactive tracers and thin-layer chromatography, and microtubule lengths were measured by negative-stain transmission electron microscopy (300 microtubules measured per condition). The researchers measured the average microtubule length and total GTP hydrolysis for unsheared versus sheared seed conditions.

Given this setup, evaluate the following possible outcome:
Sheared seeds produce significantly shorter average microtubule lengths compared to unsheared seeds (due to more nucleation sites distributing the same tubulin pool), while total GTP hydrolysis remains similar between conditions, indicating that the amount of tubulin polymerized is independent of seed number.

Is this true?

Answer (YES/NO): YES